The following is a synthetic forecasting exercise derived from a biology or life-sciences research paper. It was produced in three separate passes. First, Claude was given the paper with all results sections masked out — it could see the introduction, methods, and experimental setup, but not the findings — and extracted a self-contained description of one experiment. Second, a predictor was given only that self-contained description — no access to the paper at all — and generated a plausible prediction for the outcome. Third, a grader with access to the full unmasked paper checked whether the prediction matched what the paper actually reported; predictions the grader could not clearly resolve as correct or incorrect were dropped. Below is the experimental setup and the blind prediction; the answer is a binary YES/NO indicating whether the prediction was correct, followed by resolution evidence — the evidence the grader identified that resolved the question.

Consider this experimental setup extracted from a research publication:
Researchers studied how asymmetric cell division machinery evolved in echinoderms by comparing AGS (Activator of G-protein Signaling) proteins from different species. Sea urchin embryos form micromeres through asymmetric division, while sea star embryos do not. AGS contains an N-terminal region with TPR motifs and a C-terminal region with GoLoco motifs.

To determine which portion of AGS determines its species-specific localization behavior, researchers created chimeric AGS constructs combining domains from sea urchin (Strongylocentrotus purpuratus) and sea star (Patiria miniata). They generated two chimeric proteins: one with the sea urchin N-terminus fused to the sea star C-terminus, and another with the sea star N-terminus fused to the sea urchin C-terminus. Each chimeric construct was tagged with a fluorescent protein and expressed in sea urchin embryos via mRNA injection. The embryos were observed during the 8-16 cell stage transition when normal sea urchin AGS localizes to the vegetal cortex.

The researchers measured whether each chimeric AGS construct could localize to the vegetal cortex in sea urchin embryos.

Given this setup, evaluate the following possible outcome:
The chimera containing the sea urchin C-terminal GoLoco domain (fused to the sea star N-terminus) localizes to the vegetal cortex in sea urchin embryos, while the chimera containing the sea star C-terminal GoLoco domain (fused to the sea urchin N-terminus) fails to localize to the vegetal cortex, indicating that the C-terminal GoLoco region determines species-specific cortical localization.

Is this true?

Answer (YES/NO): NO